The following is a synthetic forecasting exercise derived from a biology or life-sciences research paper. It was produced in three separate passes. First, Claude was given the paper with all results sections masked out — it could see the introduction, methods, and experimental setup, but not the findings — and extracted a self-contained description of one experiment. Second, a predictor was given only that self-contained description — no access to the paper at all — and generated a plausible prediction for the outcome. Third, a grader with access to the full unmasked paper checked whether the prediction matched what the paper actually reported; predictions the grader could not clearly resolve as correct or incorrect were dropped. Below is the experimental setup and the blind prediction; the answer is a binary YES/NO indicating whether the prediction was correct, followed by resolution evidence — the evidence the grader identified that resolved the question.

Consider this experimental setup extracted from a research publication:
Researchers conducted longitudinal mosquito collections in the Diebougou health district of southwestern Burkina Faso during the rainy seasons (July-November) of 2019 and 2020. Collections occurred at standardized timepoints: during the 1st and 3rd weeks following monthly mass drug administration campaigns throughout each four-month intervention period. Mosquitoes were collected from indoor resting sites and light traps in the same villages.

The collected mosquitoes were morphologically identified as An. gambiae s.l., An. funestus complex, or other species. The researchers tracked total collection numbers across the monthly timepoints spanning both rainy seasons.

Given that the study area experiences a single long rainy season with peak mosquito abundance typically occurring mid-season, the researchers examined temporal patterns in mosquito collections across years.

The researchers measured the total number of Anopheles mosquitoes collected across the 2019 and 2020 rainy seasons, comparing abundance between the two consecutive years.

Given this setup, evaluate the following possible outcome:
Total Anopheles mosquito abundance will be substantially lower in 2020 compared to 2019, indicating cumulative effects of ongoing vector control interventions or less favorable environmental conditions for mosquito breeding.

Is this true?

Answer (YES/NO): YES